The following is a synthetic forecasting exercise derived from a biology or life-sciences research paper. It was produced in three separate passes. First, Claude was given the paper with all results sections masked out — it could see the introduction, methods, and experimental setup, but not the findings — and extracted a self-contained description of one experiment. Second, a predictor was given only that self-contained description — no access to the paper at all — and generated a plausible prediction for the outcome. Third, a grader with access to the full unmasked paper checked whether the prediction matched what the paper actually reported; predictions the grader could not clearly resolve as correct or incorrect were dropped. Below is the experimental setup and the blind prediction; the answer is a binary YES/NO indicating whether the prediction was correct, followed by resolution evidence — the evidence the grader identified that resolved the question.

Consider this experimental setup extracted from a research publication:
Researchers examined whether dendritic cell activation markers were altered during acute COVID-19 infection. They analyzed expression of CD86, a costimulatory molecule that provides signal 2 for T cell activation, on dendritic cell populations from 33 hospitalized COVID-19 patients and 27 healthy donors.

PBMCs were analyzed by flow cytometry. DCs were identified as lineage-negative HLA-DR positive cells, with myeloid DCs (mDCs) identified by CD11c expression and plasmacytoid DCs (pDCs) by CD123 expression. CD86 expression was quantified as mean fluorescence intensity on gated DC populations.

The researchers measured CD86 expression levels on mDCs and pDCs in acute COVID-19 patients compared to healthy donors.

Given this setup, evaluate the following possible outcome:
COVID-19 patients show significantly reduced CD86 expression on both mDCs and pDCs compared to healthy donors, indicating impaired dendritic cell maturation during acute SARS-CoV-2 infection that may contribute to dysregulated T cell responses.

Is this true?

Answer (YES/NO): YES